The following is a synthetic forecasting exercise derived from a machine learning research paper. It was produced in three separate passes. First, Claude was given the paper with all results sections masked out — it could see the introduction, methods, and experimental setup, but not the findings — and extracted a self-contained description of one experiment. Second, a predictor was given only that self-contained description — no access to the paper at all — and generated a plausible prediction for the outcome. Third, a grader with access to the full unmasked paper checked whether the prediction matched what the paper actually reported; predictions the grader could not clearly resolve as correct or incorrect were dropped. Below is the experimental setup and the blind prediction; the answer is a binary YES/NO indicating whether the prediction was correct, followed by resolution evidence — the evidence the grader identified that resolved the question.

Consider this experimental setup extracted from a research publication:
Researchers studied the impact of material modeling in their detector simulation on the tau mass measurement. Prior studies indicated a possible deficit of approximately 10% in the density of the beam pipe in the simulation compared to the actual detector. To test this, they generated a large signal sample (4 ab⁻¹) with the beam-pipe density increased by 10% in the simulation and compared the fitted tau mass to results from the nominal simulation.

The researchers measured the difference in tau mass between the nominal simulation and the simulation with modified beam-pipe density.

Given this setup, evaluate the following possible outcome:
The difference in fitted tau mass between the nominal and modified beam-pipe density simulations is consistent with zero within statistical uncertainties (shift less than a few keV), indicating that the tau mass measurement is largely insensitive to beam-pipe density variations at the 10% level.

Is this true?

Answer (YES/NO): YES